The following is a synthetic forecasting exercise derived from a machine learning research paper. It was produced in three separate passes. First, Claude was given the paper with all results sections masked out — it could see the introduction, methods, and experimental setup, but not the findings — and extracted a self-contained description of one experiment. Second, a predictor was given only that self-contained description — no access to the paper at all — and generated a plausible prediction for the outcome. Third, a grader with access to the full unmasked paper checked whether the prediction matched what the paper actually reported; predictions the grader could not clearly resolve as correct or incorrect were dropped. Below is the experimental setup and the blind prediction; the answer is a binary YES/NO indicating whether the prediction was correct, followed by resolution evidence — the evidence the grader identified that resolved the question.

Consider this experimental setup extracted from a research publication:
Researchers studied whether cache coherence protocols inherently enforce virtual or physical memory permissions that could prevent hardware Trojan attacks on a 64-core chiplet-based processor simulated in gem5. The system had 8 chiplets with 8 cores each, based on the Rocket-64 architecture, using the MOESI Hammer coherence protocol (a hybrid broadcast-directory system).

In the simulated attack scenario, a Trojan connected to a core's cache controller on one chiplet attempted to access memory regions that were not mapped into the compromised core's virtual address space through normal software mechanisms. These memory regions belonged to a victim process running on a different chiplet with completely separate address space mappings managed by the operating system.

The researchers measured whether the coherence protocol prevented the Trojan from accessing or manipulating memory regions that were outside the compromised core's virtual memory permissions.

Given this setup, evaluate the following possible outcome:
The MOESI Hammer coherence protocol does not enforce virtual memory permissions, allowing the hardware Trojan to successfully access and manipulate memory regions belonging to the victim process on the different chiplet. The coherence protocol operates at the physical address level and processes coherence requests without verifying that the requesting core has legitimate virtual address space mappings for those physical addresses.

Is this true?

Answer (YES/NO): YES